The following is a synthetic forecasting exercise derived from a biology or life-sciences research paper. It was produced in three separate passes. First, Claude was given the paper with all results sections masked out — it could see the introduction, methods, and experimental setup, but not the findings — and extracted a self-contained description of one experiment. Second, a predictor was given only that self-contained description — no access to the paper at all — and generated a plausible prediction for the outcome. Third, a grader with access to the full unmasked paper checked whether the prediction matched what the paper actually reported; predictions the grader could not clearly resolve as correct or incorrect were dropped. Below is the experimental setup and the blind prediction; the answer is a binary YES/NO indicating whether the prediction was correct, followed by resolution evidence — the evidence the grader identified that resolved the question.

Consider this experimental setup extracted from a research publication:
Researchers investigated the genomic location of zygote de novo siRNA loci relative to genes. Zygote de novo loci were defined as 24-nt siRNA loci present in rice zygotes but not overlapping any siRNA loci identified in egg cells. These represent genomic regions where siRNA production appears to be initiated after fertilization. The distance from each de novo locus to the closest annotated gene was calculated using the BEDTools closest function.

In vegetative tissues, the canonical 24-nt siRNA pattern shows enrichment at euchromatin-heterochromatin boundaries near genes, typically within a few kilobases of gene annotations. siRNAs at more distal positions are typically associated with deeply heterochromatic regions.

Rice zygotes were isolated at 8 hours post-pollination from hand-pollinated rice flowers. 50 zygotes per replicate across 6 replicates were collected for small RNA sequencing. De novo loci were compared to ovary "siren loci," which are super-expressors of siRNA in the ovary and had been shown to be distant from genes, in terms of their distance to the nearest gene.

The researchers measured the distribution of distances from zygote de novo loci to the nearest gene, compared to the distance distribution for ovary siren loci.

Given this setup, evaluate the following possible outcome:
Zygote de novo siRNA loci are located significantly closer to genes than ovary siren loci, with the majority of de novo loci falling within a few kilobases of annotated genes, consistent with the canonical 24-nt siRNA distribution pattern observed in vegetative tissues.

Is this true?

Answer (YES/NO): YES